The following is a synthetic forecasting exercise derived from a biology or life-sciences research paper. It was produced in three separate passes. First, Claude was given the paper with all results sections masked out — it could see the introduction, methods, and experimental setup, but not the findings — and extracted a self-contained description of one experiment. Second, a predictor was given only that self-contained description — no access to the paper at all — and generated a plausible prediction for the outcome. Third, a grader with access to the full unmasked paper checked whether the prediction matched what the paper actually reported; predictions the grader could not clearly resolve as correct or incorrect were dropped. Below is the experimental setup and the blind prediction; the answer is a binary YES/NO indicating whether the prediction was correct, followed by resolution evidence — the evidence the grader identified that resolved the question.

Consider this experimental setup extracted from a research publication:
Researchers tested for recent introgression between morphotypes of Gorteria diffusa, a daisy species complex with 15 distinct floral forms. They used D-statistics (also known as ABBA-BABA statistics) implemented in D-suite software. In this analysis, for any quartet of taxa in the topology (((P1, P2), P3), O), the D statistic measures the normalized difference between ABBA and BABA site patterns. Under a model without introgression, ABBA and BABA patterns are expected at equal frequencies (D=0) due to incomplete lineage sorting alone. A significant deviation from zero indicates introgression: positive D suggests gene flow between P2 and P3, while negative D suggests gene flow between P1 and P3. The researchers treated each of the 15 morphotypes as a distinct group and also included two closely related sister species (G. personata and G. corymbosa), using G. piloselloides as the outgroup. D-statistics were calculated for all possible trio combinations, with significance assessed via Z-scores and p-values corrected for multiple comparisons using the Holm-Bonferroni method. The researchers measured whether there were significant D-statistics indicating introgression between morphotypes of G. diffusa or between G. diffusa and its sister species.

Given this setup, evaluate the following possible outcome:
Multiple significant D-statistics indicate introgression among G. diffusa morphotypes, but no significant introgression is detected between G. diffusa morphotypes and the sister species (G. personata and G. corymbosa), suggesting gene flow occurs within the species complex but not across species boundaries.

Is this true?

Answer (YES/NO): NO